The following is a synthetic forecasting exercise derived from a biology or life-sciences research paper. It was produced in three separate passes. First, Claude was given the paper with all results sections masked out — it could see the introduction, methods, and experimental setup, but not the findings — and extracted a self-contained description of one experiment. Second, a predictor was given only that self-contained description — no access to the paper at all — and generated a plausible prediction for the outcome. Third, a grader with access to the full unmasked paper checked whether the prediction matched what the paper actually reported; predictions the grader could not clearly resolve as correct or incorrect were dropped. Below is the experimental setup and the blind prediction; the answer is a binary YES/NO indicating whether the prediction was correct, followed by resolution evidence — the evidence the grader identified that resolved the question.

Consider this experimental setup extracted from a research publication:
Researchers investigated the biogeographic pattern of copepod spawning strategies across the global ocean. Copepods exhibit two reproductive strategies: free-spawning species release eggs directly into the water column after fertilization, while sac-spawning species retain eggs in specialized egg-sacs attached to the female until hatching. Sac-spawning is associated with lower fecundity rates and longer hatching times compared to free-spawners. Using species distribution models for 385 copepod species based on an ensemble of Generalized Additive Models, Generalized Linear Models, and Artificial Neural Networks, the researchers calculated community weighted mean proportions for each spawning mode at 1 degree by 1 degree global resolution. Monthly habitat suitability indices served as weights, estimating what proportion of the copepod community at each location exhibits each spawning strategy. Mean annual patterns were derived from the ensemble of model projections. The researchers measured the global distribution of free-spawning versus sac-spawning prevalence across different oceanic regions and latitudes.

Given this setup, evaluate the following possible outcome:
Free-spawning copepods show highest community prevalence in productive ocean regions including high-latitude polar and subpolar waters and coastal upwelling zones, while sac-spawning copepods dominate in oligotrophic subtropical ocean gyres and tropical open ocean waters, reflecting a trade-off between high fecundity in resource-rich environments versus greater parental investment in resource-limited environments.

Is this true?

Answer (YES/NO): NO